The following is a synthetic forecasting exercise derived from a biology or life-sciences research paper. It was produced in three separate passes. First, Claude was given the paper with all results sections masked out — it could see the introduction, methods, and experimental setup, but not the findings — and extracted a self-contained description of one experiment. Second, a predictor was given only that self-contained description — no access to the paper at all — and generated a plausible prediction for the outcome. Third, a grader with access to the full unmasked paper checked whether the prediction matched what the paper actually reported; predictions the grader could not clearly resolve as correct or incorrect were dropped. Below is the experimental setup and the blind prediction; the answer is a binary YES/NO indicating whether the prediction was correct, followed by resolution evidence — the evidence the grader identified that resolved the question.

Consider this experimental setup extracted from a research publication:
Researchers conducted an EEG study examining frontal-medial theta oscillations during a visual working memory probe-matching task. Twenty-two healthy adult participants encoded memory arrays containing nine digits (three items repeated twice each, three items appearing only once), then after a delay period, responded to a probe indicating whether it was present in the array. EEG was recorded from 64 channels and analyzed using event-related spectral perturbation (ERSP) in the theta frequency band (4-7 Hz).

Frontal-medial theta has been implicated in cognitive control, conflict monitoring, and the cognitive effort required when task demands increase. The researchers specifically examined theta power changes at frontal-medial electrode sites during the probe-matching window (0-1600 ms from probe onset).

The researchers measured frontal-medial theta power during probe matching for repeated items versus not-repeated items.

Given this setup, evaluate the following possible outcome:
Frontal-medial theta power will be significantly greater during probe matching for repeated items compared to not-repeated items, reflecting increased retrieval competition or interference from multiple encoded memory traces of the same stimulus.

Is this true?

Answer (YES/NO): NO